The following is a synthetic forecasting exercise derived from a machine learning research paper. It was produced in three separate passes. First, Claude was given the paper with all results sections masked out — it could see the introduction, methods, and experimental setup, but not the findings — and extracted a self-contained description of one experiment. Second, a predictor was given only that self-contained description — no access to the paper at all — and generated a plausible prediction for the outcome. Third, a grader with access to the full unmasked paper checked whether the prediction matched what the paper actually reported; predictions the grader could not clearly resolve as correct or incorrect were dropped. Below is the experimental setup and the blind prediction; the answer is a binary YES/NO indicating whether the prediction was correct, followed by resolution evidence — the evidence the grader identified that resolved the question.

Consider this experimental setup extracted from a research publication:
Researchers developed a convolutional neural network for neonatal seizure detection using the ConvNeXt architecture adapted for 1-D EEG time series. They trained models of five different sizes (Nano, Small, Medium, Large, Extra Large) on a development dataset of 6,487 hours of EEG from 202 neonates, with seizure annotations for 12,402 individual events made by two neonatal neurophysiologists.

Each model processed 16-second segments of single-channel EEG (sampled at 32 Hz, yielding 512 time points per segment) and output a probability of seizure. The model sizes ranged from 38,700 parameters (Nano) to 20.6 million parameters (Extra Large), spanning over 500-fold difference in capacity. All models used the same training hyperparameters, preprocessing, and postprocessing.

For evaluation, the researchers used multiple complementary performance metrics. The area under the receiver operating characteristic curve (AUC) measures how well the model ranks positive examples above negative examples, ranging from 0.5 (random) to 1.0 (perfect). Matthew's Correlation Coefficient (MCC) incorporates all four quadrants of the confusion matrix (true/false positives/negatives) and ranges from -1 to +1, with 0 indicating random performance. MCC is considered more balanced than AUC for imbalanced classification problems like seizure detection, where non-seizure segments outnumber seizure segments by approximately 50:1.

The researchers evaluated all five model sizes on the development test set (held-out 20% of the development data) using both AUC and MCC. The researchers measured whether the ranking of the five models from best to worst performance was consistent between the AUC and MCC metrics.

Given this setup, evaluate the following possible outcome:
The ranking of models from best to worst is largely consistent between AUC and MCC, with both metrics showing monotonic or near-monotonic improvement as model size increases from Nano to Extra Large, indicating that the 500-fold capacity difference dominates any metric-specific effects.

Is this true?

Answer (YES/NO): NO